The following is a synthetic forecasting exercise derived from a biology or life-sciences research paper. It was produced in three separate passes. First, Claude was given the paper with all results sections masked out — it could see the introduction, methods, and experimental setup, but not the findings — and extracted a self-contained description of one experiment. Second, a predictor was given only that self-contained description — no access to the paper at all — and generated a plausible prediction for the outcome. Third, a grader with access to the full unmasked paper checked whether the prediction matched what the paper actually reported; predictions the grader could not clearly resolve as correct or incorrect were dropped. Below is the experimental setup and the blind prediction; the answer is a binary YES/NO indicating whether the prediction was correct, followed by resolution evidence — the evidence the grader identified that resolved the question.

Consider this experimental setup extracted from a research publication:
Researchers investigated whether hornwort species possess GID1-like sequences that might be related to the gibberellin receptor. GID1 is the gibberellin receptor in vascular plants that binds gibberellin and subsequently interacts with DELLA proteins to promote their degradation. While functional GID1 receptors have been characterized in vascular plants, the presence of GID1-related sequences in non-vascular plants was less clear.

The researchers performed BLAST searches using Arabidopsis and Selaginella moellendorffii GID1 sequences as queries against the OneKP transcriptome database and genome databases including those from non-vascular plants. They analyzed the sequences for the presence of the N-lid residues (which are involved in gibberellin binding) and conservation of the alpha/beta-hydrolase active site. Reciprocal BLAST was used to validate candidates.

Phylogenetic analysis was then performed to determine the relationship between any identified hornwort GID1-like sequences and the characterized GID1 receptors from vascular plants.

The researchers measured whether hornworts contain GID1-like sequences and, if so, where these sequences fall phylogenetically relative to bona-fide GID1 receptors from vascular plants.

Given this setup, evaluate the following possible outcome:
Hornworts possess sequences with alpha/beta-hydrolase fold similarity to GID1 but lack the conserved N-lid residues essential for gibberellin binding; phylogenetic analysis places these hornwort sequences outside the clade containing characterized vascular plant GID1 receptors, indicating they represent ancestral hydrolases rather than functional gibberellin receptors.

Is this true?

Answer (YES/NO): NO